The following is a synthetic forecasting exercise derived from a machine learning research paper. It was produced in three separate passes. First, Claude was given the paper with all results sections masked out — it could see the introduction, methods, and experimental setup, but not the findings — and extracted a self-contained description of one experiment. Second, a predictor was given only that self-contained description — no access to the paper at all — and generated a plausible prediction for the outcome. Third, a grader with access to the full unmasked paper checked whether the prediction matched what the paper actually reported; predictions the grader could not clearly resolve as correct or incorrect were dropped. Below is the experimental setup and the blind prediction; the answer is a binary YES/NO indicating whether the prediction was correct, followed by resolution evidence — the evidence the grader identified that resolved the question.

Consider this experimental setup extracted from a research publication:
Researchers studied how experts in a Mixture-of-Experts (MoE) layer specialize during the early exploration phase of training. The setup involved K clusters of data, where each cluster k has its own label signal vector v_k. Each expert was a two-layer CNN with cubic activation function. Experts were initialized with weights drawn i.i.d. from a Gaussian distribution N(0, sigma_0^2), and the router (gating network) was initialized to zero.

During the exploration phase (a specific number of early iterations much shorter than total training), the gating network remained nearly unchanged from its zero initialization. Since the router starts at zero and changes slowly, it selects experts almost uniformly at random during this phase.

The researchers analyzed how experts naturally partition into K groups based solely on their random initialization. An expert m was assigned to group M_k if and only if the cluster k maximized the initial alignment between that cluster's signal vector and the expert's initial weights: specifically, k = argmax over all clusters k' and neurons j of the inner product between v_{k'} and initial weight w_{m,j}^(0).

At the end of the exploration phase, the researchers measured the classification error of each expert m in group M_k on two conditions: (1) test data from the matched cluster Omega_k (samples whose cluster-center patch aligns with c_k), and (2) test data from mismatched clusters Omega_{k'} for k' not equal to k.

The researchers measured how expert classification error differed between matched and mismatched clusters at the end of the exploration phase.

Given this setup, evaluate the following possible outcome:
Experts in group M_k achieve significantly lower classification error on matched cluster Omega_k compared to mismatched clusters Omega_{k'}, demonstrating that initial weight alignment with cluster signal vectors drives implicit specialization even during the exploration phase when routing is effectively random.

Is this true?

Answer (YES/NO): YES